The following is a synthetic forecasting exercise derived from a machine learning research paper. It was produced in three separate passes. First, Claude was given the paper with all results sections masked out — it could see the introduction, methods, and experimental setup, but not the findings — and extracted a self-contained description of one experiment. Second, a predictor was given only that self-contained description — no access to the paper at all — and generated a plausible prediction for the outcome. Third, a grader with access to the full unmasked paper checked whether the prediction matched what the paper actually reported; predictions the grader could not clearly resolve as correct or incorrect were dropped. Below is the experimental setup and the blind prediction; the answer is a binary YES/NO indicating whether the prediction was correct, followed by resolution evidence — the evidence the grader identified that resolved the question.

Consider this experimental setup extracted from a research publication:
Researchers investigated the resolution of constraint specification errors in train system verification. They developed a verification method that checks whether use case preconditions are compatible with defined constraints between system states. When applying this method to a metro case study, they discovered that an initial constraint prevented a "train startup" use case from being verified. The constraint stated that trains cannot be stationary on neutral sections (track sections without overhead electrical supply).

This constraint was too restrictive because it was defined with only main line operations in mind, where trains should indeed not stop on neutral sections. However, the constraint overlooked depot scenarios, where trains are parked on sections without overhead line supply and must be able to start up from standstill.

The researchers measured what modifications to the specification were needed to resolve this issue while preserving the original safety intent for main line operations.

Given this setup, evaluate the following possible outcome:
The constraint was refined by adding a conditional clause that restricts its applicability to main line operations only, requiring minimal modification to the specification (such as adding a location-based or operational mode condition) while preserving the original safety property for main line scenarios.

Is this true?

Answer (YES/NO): NO